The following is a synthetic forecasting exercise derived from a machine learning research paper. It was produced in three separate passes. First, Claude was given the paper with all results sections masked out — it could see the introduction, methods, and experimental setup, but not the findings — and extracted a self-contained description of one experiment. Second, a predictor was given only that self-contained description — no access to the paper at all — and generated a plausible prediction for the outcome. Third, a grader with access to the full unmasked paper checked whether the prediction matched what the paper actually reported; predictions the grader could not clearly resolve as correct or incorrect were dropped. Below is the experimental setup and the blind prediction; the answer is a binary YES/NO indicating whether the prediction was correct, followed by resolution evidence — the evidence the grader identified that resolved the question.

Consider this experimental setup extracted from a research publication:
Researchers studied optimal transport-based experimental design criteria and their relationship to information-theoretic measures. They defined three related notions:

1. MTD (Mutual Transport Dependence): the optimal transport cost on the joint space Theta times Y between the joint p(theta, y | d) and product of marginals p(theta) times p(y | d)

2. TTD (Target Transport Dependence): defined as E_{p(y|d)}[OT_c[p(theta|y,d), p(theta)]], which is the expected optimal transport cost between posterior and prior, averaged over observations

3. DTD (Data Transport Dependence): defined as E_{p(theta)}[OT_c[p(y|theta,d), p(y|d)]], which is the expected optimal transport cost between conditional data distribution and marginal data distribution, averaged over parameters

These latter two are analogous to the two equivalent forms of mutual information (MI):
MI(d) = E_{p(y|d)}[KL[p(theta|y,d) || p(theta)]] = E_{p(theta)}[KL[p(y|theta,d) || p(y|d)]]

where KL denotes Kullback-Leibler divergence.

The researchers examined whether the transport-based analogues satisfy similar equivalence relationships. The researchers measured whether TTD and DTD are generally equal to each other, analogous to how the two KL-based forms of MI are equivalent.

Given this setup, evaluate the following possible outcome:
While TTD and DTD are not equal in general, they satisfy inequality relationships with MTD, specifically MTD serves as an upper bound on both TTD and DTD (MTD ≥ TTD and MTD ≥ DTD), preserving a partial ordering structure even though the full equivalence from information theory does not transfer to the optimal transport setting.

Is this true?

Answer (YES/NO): NO